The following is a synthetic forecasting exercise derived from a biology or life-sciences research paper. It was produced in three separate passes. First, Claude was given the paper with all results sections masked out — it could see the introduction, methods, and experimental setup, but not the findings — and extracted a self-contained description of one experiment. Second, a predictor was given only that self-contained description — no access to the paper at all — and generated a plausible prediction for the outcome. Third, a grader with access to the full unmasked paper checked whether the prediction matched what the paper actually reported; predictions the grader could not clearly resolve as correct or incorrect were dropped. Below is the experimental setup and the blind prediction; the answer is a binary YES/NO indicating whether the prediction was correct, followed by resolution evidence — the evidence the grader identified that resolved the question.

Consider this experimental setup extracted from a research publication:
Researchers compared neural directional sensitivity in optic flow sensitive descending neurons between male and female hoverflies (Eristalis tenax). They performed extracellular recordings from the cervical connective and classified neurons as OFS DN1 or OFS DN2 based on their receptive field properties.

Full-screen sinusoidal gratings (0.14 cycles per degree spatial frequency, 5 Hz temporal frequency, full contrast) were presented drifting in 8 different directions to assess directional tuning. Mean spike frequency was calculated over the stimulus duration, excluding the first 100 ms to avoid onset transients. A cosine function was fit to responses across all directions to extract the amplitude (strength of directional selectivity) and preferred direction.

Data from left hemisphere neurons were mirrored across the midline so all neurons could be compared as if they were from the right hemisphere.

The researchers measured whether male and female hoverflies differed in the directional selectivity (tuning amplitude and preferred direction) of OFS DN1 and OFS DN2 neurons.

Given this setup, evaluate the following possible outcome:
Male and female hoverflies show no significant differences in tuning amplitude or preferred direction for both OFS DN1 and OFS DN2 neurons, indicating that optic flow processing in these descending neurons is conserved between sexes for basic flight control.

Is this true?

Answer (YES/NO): NO